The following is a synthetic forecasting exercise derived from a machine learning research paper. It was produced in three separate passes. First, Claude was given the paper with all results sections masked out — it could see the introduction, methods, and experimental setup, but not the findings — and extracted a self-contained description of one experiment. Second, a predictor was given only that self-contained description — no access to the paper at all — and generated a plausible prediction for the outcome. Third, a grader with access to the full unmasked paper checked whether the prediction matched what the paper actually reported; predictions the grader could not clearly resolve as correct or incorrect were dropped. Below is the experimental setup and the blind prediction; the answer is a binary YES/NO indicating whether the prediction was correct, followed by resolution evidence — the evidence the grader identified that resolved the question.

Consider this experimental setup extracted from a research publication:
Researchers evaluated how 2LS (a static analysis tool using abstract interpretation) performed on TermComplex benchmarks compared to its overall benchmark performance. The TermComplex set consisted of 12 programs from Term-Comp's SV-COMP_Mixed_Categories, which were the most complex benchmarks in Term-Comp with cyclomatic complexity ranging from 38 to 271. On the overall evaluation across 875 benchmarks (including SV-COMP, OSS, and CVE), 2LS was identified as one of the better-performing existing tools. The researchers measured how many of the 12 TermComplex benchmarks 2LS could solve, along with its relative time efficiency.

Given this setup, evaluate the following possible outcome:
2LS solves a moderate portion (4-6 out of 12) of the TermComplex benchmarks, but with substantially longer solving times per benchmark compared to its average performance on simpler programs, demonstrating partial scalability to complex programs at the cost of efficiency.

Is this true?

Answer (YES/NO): NO